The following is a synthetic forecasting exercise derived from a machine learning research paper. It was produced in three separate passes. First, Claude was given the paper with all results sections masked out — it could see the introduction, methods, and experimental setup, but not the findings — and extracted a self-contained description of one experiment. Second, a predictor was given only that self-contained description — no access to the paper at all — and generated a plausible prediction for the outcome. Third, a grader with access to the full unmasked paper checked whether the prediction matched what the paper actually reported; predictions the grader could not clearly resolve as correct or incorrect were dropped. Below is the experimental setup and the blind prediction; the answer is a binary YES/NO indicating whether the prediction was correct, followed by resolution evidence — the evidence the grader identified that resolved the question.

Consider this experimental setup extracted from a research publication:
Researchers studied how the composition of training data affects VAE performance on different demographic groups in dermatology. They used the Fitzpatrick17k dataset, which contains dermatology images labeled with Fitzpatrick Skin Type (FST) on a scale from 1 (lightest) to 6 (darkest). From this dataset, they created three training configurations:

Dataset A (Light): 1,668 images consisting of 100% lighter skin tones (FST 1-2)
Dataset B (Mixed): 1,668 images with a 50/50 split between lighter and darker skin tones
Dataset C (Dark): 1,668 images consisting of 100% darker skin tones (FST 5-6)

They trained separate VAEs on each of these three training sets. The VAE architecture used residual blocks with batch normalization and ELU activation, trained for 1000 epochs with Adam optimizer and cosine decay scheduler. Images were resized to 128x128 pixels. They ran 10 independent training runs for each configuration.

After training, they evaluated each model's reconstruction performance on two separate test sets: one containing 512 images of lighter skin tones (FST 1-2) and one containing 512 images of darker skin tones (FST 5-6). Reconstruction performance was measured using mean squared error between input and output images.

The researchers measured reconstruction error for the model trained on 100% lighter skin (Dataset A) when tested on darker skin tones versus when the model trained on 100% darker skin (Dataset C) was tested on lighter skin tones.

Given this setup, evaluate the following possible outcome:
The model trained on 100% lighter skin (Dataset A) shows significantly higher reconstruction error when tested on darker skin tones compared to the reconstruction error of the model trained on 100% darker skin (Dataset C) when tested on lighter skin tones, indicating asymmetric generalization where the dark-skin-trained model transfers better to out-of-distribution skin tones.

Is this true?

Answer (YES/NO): YES